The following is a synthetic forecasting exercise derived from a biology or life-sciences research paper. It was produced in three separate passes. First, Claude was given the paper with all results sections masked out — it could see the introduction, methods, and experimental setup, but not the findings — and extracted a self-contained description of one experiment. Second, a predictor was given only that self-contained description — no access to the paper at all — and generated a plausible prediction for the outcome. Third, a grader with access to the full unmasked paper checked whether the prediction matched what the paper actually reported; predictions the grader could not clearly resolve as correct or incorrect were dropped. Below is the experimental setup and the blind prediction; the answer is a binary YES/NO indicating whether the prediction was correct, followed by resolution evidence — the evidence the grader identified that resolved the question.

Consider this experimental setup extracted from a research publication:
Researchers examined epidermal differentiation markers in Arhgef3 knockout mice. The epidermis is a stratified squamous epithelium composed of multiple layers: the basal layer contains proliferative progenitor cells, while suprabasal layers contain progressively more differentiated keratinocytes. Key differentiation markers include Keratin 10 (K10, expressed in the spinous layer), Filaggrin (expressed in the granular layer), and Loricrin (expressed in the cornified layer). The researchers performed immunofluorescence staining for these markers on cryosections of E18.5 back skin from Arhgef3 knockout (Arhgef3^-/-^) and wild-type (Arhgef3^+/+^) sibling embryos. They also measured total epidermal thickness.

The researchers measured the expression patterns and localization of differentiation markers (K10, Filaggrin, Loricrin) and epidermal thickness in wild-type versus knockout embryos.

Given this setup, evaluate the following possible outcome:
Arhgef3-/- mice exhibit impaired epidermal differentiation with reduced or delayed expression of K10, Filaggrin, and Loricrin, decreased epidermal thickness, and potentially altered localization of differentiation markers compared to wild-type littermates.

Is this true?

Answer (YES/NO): NO